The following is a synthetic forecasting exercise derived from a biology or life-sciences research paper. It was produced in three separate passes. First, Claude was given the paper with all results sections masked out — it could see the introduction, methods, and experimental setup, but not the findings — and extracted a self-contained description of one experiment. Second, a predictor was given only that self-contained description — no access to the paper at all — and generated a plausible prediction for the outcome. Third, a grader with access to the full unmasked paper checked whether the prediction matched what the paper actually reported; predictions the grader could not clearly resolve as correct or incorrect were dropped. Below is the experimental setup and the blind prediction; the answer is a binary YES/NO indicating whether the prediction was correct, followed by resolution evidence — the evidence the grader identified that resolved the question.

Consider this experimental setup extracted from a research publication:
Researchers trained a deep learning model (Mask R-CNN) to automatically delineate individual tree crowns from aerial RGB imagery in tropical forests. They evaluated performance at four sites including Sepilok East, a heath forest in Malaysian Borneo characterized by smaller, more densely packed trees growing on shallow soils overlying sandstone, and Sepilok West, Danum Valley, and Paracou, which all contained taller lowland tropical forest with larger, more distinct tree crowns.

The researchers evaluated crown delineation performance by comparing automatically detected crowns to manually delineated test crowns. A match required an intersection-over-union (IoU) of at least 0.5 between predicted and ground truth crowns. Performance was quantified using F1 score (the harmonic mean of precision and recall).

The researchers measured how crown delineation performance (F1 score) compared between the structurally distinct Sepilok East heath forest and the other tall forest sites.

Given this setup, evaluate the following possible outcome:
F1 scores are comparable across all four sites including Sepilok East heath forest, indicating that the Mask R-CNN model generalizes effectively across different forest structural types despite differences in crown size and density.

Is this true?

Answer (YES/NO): NO